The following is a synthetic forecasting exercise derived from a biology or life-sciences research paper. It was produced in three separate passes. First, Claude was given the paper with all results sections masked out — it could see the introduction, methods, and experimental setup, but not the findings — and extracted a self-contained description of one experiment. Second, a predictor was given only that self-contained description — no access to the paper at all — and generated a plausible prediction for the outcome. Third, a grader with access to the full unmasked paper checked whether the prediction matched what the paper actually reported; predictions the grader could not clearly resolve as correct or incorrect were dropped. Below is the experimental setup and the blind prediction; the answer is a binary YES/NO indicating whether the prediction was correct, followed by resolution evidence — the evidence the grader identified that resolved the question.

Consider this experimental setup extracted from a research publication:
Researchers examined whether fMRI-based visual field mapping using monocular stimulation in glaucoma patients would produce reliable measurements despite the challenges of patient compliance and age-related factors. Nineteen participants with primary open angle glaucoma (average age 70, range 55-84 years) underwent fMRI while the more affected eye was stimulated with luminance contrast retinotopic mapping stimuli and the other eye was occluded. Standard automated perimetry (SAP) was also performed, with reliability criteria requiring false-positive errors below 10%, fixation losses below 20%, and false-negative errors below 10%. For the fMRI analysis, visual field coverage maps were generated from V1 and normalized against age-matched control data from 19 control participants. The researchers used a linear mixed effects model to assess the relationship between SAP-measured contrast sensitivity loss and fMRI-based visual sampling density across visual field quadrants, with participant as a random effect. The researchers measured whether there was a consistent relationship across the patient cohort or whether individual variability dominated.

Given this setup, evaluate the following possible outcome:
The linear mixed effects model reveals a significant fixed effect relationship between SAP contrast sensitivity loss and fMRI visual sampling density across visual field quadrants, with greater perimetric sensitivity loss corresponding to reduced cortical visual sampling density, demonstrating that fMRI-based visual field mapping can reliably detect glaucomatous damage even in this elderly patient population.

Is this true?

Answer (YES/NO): YES